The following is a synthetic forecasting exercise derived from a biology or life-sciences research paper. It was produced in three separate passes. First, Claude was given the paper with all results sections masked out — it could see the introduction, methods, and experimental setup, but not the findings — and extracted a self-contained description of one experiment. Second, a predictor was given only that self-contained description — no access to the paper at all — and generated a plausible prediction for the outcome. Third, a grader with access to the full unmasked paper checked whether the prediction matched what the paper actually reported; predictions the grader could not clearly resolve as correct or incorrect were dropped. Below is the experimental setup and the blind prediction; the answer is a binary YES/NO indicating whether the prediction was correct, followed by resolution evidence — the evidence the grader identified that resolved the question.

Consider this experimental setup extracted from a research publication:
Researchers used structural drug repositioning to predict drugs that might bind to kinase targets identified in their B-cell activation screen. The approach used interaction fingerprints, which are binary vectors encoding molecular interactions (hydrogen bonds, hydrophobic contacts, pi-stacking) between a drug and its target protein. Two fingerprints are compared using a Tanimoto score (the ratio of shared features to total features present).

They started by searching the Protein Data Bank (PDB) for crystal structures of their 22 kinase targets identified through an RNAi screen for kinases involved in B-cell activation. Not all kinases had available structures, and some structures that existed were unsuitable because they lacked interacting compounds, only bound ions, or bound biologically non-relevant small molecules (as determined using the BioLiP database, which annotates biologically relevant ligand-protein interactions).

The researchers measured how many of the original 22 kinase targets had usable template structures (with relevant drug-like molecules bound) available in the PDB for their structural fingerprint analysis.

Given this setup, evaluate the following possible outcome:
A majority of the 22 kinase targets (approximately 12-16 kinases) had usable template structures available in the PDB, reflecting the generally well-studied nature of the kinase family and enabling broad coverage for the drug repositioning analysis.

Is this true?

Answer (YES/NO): NO